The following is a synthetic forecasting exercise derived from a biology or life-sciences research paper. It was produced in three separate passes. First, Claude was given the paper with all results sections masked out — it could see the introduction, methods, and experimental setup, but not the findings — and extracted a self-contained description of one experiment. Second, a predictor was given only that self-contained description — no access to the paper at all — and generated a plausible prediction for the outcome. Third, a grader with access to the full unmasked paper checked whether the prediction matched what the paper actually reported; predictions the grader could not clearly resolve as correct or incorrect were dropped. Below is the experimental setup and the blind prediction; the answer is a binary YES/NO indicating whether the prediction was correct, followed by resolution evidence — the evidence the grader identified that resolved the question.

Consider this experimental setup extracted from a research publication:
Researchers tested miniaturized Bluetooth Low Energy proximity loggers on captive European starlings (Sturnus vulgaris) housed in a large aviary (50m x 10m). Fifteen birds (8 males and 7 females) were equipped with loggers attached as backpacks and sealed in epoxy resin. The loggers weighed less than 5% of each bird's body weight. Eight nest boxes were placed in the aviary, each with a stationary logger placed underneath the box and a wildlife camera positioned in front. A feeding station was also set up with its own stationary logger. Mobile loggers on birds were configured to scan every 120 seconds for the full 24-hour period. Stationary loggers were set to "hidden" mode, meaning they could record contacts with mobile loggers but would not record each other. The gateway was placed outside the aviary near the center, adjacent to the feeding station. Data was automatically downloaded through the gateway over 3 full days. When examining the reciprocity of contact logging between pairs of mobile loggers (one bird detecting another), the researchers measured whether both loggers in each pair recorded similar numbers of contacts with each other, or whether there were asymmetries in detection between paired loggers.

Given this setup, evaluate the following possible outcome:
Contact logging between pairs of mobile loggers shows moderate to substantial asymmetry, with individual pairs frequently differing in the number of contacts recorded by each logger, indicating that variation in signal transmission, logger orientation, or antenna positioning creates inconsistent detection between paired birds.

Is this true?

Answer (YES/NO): NO